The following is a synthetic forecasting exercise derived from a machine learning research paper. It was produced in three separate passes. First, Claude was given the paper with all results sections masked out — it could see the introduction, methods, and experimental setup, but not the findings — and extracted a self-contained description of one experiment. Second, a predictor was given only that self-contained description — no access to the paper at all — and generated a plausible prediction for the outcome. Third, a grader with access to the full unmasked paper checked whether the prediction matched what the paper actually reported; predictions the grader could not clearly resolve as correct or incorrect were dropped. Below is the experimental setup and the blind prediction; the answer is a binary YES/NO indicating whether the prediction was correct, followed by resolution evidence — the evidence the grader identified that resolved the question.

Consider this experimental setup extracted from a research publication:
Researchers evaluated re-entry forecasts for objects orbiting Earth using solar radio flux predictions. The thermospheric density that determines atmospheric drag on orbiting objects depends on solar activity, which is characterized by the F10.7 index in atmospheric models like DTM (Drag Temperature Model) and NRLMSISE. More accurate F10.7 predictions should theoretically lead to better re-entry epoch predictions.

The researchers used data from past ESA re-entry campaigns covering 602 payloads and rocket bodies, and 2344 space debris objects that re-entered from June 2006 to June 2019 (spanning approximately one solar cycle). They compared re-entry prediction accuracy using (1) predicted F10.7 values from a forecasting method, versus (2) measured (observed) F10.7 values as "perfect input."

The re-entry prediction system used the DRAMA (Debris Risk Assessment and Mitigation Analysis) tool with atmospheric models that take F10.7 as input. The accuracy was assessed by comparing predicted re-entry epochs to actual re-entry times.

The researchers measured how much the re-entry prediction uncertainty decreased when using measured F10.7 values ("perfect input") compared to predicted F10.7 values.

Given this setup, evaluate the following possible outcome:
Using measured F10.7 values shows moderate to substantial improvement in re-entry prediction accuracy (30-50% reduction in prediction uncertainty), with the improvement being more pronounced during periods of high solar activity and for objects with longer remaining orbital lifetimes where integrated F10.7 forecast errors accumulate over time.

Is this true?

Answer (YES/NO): NO